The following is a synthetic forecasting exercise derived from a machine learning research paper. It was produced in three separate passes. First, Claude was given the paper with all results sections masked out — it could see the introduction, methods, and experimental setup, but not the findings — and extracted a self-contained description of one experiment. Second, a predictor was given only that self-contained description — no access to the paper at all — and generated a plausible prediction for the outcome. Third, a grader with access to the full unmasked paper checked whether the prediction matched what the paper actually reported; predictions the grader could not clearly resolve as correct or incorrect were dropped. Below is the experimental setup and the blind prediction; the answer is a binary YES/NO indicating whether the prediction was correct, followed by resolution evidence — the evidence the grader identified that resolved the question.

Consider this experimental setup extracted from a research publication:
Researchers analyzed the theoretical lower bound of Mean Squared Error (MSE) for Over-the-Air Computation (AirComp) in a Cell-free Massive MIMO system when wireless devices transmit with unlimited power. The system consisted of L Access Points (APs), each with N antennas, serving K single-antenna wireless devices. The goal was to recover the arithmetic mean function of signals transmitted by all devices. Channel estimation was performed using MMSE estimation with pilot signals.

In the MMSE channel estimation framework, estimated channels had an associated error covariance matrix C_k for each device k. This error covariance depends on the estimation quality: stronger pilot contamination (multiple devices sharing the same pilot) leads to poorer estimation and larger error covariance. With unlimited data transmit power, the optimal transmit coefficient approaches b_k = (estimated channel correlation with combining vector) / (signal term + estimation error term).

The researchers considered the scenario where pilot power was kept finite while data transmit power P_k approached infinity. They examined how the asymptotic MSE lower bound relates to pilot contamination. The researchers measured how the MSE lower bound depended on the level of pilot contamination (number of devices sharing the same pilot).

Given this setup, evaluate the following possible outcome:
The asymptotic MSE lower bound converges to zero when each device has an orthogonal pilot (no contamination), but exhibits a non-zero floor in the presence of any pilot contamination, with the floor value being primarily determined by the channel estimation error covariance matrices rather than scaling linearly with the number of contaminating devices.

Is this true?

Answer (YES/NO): NO